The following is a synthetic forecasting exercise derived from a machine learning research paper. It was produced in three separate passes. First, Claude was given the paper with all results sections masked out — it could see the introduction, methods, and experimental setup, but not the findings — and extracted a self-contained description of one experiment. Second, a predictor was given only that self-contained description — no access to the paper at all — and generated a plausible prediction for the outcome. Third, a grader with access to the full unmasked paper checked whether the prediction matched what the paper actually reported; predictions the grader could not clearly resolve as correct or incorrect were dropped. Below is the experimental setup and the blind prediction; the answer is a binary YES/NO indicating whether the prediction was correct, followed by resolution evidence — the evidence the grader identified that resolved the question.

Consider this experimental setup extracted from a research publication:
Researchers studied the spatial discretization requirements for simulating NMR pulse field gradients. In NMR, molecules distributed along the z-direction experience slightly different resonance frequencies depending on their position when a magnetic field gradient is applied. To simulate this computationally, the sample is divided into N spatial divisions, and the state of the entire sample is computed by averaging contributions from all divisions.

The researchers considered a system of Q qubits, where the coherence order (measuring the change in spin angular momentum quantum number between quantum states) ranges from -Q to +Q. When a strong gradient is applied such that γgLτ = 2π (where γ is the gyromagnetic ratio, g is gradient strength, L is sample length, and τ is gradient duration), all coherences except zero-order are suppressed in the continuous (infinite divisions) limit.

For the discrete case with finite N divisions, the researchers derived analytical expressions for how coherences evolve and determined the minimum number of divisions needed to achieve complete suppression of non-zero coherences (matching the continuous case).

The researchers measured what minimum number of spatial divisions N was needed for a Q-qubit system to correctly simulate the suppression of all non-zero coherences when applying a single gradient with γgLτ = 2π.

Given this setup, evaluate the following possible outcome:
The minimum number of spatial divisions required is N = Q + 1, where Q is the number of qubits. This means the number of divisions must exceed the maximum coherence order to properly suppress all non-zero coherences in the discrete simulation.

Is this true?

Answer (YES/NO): NO